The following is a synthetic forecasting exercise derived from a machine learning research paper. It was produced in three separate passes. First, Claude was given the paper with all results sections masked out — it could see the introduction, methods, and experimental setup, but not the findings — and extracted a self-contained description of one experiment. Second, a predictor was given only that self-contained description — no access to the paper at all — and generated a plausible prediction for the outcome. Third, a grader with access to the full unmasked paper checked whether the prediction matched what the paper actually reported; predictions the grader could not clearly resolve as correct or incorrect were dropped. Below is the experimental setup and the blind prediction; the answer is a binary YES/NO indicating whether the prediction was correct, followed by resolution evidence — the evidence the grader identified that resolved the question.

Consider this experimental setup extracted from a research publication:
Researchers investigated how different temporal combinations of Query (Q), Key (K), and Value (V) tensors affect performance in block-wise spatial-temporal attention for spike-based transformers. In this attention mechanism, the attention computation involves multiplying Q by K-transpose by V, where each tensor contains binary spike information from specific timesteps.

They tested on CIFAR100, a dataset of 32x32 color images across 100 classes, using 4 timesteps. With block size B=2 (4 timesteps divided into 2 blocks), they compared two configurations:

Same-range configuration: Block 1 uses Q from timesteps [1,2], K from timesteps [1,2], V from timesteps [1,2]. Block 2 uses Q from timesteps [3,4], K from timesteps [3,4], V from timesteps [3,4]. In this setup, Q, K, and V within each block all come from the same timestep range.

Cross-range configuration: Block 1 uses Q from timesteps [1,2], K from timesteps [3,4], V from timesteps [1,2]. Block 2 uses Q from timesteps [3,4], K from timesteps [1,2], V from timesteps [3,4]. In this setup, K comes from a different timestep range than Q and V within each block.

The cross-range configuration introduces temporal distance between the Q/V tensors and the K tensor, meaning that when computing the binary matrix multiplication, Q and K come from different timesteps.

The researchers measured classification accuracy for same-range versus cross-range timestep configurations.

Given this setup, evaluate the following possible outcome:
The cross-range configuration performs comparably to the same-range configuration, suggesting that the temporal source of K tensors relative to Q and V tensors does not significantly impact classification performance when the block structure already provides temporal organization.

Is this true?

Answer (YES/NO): NO